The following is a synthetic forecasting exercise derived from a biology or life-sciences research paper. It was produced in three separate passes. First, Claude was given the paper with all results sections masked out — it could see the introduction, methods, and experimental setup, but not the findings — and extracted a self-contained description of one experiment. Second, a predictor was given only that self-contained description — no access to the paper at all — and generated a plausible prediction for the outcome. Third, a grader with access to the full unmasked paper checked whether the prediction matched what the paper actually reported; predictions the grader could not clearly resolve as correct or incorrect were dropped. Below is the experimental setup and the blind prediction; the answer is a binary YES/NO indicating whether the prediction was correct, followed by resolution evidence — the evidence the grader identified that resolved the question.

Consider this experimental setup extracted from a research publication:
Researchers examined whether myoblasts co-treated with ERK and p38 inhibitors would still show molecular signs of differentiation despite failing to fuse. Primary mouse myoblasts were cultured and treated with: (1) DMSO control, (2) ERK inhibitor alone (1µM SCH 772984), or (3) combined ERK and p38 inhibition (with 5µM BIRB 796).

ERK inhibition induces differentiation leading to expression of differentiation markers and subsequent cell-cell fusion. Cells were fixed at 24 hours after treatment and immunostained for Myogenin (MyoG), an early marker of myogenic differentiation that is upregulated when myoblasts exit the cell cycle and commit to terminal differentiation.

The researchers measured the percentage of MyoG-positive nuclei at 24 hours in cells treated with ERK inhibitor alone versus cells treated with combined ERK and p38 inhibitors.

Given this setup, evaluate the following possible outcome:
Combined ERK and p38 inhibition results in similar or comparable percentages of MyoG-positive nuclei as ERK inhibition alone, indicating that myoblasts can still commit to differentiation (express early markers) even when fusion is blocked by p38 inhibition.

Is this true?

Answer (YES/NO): YES